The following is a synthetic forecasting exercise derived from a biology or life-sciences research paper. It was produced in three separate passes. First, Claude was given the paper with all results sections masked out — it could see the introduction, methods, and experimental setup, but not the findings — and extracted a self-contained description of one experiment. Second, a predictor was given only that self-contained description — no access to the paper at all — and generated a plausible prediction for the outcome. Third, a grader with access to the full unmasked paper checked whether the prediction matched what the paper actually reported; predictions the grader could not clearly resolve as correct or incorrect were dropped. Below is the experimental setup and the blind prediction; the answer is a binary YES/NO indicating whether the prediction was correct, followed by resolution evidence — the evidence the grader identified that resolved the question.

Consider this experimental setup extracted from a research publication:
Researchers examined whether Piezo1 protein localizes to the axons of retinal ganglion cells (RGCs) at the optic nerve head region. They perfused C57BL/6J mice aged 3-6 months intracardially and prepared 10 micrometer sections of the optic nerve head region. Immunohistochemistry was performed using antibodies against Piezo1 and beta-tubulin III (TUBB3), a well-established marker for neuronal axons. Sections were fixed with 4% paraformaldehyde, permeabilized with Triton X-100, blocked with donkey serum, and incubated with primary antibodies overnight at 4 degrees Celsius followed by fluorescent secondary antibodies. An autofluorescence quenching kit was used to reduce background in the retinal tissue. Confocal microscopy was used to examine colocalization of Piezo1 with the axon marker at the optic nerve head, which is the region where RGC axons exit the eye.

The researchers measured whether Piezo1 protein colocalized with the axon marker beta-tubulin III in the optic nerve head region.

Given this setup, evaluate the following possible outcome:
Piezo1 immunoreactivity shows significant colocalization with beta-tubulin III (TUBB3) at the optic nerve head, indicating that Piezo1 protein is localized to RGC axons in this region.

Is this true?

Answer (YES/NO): YES